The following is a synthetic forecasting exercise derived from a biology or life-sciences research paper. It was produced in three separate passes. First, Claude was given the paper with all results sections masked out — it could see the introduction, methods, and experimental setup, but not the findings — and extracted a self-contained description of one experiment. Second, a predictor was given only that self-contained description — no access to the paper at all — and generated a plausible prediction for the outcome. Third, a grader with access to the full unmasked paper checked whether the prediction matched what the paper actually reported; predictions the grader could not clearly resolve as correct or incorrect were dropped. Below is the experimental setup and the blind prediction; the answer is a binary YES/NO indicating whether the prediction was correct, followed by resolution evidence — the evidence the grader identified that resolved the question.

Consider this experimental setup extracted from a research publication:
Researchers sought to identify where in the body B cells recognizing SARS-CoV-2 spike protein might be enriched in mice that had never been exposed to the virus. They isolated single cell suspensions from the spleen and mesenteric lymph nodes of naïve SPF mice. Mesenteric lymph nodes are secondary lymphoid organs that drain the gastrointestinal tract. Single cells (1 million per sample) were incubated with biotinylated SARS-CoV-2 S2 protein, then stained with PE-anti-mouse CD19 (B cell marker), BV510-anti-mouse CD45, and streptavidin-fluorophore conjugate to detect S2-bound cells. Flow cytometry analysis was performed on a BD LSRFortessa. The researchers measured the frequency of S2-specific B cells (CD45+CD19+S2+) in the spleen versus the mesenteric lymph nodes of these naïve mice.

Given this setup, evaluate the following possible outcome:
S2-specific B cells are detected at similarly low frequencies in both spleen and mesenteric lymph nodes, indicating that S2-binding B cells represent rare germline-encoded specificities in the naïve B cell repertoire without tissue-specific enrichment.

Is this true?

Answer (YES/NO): NO